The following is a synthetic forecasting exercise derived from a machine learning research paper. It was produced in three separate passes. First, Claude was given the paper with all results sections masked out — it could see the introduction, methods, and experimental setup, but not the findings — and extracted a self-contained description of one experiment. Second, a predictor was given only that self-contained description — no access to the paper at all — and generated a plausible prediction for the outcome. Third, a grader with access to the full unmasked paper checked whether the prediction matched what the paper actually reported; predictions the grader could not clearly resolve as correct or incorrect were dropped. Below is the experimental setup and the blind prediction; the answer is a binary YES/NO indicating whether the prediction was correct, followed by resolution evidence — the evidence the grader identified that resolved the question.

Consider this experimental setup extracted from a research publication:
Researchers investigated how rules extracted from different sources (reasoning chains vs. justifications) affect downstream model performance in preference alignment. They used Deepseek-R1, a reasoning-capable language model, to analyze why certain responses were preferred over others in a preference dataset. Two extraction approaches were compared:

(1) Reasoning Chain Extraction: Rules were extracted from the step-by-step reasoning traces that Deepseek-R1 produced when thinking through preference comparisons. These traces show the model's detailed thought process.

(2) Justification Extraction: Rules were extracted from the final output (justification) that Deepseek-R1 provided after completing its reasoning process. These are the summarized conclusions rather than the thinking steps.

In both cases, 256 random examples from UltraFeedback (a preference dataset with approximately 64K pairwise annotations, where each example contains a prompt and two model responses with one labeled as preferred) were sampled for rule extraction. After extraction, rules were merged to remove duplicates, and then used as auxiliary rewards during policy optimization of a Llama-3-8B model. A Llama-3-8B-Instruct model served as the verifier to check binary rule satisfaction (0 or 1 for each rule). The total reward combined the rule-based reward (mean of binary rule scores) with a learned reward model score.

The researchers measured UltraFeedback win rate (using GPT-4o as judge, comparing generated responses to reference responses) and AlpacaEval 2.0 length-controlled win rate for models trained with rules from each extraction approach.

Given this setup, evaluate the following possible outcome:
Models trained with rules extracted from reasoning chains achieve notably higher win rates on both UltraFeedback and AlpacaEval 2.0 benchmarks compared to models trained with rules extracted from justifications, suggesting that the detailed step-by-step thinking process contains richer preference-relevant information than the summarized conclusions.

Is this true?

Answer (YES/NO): YES